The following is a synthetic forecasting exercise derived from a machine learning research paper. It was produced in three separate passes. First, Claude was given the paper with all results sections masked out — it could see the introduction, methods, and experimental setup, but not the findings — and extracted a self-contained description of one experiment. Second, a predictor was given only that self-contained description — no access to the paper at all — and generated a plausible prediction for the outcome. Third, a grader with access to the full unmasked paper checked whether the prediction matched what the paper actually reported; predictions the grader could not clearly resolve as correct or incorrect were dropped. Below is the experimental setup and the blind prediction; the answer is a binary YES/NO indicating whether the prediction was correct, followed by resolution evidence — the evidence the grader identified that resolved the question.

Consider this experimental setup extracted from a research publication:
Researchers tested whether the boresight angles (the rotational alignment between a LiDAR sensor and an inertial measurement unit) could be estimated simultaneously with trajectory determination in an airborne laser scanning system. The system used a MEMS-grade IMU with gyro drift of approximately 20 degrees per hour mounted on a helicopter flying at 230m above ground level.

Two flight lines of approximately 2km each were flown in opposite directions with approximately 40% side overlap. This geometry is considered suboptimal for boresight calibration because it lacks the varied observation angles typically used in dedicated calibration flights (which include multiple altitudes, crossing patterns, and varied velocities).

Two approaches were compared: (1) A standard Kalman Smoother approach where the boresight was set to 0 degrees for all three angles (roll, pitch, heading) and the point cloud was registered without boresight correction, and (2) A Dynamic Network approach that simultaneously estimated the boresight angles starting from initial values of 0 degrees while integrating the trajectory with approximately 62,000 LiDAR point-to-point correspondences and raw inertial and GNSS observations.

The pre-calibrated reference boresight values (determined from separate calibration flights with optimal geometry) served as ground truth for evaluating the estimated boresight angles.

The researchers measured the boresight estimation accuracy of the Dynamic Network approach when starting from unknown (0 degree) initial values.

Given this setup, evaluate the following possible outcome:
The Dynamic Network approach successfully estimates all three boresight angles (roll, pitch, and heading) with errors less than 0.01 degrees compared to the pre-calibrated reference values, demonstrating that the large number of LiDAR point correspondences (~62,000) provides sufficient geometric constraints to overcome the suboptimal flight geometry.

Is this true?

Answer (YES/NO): NO